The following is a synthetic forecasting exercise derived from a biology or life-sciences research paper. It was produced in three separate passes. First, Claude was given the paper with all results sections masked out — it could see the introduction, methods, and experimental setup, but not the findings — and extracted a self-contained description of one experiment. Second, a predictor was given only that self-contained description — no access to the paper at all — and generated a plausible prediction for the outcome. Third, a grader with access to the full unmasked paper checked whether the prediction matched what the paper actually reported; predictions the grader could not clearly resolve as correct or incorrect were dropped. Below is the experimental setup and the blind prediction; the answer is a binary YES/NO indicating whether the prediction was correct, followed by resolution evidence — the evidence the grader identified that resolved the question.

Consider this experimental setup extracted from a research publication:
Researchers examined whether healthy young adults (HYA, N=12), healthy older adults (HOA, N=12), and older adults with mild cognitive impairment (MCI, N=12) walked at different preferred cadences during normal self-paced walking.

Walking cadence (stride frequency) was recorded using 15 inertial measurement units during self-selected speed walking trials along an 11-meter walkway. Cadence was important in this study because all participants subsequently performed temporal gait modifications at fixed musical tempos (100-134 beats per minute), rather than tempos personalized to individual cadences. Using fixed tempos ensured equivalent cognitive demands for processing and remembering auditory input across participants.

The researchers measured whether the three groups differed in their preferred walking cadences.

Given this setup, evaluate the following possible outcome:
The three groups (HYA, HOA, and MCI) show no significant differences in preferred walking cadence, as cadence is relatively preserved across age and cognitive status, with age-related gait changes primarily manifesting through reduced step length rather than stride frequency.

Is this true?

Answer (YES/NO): YES